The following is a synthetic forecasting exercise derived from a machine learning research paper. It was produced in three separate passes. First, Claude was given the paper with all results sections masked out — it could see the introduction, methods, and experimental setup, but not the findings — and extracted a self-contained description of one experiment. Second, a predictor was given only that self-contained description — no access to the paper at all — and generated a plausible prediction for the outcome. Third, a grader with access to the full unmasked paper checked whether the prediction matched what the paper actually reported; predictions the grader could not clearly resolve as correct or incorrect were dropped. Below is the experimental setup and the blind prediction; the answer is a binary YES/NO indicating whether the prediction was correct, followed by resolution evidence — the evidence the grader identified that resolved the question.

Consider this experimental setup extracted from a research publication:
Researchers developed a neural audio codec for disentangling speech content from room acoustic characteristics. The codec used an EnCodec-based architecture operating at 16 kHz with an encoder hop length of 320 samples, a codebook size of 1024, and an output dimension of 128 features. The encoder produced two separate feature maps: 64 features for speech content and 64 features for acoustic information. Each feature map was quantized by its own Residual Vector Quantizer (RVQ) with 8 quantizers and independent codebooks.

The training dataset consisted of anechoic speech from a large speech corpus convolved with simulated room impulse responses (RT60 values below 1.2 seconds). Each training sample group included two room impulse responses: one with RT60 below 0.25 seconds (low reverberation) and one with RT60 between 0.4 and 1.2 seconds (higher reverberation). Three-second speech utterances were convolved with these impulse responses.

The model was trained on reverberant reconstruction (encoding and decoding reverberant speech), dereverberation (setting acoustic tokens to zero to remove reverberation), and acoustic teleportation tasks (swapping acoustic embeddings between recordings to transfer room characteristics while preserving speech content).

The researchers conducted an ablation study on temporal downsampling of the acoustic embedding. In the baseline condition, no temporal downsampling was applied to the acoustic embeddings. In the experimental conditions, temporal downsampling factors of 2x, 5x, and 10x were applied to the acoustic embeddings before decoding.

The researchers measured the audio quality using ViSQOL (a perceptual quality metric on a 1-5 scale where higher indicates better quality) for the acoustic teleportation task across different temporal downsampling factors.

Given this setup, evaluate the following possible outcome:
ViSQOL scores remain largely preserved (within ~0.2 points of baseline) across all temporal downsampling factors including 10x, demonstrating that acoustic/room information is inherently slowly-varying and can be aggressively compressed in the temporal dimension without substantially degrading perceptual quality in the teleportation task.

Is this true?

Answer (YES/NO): NO